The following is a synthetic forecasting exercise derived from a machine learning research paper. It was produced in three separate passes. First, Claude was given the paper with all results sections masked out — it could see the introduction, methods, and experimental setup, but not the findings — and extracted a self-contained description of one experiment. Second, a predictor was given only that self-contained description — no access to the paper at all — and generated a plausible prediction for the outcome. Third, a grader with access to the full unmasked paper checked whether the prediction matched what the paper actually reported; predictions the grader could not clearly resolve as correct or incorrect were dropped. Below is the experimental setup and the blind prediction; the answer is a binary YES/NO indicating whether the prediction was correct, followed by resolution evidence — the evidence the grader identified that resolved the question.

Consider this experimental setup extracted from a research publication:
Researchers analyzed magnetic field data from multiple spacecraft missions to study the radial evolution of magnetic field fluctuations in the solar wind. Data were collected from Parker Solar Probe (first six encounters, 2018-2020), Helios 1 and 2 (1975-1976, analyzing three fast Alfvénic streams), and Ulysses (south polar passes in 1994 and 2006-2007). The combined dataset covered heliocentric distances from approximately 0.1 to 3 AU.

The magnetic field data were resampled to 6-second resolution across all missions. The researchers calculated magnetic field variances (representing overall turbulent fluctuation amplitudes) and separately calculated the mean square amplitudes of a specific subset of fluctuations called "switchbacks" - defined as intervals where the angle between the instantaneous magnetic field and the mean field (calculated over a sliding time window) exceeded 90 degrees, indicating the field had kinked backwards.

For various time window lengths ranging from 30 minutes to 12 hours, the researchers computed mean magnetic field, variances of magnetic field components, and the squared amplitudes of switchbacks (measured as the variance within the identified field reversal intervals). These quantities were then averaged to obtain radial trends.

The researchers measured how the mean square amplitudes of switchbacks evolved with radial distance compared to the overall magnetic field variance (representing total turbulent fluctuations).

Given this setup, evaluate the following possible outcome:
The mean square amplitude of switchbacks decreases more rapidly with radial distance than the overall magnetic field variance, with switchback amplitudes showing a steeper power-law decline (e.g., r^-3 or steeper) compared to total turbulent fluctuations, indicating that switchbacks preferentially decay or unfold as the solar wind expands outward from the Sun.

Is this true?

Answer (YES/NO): YES